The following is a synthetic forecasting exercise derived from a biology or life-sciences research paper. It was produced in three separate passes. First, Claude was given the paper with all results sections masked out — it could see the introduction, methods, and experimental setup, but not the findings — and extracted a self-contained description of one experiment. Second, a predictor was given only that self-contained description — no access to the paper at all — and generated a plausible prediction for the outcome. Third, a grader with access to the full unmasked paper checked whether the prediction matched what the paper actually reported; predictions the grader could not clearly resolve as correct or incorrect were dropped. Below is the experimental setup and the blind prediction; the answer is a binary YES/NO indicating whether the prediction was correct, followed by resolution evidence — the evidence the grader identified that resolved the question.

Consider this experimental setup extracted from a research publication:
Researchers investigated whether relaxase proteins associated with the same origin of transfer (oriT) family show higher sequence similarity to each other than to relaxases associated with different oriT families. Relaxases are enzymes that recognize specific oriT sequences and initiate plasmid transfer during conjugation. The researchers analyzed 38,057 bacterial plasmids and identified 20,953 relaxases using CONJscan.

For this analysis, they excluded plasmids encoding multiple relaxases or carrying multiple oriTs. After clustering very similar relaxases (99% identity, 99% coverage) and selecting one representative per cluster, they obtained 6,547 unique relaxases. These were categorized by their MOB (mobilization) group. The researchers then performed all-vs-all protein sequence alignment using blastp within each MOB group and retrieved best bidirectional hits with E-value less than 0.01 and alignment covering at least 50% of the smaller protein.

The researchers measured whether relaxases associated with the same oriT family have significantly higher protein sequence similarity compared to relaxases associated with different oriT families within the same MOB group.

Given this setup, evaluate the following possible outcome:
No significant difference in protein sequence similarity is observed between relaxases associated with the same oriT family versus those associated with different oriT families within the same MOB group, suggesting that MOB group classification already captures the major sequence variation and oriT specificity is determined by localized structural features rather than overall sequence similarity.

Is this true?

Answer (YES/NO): NO